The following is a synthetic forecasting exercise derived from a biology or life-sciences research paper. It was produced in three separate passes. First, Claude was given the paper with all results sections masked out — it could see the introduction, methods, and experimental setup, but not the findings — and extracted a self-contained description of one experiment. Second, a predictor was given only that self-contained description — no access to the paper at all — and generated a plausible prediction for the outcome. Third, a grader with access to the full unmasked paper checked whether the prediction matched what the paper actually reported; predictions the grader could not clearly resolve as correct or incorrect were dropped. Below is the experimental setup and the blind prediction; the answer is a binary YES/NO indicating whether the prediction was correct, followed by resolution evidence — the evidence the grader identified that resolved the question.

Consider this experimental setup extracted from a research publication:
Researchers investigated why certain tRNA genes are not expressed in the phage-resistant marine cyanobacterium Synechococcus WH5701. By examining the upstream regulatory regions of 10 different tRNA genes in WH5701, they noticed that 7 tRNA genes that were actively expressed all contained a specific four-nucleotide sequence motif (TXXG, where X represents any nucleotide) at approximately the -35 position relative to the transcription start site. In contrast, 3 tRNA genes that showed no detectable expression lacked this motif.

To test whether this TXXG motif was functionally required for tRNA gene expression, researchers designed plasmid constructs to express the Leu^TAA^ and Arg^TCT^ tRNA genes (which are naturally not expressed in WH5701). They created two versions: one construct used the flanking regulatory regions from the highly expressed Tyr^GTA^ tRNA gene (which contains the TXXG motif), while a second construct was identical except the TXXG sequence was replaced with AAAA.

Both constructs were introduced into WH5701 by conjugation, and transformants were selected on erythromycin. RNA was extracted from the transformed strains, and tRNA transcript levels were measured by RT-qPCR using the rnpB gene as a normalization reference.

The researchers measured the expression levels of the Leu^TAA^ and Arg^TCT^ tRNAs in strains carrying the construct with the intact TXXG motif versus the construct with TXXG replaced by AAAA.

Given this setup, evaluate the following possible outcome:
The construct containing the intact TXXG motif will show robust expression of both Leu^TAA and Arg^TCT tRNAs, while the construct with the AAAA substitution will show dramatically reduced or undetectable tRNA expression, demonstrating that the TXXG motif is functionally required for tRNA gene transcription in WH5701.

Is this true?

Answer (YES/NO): YES